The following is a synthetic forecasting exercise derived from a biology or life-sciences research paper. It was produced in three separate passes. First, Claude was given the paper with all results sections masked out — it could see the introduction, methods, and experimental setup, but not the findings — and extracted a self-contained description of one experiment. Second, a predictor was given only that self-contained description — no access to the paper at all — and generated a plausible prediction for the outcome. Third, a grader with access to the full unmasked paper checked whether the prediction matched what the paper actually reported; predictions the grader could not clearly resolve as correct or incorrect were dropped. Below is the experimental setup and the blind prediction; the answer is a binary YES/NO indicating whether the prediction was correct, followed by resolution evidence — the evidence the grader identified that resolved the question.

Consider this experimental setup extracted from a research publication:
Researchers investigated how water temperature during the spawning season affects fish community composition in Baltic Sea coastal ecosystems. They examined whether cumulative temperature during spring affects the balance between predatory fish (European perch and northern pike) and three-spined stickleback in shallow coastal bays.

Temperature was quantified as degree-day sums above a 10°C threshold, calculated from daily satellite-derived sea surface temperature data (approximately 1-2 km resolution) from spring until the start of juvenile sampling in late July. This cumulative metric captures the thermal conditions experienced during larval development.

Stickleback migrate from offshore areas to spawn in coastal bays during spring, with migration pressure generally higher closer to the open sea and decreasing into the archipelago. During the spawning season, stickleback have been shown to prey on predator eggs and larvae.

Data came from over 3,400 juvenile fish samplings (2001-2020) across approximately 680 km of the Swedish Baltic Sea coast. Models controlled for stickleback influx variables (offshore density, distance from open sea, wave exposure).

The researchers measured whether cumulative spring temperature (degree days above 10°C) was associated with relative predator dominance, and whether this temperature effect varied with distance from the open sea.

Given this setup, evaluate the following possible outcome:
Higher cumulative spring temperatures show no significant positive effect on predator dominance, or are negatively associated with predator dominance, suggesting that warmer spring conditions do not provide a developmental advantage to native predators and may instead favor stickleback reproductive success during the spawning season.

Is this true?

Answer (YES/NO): NO